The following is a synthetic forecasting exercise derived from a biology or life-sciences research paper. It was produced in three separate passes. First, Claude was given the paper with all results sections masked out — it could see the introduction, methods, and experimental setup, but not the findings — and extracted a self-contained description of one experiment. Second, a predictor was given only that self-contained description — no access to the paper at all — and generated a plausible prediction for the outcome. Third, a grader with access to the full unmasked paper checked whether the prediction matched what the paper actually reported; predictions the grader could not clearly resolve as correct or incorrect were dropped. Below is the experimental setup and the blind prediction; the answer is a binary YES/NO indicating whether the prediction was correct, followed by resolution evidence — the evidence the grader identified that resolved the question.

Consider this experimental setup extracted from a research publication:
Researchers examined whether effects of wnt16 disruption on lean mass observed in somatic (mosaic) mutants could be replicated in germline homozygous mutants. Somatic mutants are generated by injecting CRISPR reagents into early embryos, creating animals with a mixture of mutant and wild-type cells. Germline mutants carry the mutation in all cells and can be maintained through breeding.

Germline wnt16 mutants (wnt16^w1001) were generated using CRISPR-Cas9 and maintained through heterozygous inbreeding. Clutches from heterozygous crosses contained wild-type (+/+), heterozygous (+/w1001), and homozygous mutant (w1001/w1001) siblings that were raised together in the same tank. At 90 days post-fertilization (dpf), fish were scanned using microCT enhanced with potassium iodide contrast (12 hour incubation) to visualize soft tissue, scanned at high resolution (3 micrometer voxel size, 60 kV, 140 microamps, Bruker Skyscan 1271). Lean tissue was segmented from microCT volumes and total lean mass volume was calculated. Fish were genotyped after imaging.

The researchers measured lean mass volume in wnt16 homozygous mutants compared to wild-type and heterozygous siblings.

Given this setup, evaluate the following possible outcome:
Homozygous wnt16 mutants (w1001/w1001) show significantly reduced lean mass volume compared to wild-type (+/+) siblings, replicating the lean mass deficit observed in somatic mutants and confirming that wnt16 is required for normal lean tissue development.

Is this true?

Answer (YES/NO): NO